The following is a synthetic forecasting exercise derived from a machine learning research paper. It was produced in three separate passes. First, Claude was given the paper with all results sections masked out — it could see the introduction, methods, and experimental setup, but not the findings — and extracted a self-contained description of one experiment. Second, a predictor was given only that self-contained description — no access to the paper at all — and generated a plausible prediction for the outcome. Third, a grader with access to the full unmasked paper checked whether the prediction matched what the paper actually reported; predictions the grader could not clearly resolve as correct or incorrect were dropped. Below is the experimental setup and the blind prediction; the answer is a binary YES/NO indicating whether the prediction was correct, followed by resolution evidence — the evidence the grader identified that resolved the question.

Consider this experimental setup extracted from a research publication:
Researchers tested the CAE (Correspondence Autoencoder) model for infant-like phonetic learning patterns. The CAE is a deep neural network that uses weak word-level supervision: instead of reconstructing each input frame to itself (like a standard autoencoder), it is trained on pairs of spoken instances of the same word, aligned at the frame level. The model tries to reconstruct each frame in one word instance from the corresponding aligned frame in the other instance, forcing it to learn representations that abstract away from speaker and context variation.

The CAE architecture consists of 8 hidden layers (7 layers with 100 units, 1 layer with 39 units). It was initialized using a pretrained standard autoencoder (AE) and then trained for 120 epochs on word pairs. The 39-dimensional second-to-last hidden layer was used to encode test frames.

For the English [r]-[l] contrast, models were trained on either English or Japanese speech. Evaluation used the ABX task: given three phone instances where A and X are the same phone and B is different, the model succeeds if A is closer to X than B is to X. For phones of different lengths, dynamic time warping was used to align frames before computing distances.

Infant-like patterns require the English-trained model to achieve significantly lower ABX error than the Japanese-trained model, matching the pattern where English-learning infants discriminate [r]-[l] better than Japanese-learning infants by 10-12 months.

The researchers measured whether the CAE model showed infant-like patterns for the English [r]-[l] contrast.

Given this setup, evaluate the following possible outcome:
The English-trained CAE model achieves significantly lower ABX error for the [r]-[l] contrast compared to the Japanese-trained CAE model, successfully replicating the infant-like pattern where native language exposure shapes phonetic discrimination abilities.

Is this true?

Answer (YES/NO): YES